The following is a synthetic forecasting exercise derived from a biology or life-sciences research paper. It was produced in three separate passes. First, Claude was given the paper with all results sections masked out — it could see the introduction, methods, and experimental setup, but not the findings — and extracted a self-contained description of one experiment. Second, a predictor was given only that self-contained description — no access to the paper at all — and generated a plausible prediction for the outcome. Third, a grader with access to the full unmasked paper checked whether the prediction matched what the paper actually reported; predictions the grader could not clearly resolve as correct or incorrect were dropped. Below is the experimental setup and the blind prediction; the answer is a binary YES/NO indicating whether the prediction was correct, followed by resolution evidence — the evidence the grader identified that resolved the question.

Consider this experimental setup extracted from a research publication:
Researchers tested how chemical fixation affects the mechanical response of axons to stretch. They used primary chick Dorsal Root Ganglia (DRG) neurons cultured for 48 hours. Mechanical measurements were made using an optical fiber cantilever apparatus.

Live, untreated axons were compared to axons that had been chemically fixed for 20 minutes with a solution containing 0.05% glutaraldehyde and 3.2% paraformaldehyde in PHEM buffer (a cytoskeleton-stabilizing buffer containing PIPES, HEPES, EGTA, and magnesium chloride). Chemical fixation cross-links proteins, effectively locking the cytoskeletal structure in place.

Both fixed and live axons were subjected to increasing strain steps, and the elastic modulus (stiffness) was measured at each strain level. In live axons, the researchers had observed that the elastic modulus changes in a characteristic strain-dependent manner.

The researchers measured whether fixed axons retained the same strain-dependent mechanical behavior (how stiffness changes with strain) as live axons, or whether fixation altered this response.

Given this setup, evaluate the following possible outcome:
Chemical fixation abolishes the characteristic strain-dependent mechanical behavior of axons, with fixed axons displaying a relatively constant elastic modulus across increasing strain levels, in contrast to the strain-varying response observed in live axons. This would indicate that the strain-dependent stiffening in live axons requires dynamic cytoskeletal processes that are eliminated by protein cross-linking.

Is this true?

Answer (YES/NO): NO